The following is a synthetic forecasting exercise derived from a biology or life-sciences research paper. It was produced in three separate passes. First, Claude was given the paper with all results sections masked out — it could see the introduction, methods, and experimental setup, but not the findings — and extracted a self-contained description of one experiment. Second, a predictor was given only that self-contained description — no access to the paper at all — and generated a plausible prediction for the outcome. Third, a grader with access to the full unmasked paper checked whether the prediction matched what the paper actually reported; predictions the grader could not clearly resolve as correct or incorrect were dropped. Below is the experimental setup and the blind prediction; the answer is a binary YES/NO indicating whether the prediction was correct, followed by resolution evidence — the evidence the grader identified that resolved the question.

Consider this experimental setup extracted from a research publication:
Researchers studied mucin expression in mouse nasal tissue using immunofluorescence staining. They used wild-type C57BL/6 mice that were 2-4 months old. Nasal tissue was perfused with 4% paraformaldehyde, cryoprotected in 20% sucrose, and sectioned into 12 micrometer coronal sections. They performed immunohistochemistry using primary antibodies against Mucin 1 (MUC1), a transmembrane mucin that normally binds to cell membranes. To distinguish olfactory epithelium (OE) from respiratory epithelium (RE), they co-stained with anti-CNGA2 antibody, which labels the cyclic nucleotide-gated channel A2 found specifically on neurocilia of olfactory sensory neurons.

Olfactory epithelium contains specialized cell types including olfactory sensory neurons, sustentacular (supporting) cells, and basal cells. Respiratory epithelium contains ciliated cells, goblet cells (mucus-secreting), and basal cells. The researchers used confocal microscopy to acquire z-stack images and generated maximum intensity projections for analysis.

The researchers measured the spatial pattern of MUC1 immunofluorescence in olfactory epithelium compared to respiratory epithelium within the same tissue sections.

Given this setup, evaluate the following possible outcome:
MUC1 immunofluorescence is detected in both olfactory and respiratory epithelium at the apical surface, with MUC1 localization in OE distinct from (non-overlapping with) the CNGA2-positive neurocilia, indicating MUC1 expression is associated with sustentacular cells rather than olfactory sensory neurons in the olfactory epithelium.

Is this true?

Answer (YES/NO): YES